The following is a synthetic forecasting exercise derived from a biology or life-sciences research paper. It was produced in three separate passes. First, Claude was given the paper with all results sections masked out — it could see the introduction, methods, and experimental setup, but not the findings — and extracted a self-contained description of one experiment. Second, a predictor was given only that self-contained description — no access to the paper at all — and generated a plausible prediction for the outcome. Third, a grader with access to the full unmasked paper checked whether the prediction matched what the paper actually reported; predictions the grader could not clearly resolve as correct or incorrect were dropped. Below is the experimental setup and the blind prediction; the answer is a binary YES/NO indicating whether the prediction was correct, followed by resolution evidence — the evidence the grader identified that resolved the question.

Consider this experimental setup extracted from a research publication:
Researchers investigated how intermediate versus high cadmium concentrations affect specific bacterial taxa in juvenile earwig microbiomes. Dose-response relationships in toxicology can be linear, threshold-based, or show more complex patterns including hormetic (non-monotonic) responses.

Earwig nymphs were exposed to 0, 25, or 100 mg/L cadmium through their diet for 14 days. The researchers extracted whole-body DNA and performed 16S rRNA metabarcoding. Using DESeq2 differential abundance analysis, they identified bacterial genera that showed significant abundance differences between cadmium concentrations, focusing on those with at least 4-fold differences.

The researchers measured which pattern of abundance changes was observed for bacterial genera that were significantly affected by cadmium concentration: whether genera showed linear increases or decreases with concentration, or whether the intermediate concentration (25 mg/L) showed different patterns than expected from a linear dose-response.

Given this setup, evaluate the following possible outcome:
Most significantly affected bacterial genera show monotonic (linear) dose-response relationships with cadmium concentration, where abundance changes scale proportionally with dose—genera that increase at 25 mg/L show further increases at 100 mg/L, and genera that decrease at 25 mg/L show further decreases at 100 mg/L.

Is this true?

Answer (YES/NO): NO